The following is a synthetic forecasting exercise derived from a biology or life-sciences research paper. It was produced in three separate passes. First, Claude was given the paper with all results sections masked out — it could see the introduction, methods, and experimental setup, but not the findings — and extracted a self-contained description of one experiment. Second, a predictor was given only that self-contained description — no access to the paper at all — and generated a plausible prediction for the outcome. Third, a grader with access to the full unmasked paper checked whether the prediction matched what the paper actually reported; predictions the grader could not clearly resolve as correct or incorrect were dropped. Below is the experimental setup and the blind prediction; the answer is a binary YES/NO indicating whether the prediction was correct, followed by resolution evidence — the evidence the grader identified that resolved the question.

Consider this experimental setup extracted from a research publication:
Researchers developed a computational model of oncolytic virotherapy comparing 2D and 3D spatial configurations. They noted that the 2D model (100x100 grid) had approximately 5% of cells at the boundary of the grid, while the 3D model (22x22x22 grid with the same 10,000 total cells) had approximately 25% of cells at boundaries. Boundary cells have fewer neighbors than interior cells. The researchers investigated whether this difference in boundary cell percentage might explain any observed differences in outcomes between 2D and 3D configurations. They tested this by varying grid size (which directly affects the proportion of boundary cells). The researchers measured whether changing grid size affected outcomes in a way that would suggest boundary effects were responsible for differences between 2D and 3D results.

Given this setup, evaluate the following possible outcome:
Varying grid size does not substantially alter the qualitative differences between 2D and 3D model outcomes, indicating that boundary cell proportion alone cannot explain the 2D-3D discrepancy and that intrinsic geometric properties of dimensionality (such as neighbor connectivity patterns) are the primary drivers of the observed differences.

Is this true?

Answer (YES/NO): NO